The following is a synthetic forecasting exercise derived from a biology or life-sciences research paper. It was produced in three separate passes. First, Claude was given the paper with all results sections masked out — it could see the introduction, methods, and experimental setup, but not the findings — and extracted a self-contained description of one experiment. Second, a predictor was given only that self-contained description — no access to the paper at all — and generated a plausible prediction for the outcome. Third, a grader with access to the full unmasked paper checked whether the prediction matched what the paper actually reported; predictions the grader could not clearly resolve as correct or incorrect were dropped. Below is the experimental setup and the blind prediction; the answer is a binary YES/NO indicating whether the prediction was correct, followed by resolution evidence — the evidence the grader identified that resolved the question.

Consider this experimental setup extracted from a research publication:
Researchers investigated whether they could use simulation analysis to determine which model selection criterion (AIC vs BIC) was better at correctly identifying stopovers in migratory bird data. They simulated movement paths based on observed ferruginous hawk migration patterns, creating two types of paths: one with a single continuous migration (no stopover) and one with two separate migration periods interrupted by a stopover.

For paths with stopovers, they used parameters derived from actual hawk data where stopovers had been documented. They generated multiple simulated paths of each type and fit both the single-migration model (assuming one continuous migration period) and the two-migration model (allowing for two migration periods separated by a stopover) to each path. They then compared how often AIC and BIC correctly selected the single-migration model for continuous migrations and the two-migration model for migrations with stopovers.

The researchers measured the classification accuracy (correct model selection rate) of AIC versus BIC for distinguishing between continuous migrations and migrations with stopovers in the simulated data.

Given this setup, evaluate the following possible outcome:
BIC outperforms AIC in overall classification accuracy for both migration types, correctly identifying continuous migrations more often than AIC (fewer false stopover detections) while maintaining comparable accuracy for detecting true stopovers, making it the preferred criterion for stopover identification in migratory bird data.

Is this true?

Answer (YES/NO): NO